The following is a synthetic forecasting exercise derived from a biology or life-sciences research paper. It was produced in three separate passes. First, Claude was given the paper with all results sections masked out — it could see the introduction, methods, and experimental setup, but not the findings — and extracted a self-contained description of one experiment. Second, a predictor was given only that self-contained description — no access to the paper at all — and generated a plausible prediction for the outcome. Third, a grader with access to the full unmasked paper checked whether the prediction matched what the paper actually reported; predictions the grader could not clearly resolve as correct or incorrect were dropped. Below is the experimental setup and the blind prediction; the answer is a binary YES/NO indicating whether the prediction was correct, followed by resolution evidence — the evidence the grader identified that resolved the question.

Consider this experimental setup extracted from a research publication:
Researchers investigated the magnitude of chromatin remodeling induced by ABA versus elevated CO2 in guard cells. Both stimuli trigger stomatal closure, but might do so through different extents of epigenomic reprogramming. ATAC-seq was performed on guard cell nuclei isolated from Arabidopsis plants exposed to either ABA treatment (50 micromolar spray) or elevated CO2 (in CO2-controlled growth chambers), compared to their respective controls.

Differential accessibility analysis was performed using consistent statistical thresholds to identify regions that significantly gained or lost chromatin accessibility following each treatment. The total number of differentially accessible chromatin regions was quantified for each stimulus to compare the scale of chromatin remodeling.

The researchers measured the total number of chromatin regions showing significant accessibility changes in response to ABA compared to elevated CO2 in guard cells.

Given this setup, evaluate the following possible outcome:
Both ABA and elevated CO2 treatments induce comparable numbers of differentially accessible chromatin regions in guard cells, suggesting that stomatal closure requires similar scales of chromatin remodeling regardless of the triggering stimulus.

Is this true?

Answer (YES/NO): NO